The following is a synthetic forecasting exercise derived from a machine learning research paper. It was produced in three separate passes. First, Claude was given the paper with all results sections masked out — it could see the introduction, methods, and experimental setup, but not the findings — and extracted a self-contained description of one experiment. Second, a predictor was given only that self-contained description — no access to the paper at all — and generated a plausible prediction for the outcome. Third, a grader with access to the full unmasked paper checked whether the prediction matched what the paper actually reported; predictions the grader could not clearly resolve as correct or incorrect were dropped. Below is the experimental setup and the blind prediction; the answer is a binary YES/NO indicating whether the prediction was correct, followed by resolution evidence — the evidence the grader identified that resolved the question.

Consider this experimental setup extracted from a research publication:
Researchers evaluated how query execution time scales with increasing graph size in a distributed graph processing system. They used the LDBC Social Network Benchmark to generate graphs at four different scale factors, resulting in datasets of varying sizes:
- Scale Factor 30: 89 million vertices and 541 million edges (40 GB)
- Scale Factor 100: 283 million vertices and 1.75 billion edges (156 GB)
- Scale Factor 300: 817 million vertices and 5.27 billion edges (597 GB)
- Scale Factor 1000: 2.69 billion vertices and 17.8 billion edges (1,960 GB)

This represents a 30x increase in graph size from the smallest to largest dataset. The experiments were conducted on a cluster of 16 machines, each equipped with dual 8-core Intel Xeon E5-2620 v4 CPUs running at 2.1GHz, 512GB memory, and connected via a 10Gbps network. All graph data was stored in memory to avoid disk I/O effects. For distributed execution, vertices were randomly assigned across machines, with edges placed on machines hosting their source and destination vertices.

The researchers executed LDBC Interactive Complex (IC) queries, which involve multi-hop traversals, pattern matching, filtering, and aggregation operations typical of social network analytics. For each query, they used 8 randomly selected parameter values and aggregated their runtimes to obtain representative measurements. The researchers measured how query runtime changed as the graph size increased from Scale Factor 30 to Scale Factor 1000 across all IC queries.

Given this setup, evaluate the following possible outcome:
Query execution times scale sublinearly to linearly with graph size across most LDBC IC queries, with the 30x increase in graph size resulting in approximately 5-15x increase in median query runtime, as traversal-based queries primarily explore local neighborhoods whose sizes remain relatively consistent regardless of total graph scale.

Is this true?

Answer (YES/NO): YES